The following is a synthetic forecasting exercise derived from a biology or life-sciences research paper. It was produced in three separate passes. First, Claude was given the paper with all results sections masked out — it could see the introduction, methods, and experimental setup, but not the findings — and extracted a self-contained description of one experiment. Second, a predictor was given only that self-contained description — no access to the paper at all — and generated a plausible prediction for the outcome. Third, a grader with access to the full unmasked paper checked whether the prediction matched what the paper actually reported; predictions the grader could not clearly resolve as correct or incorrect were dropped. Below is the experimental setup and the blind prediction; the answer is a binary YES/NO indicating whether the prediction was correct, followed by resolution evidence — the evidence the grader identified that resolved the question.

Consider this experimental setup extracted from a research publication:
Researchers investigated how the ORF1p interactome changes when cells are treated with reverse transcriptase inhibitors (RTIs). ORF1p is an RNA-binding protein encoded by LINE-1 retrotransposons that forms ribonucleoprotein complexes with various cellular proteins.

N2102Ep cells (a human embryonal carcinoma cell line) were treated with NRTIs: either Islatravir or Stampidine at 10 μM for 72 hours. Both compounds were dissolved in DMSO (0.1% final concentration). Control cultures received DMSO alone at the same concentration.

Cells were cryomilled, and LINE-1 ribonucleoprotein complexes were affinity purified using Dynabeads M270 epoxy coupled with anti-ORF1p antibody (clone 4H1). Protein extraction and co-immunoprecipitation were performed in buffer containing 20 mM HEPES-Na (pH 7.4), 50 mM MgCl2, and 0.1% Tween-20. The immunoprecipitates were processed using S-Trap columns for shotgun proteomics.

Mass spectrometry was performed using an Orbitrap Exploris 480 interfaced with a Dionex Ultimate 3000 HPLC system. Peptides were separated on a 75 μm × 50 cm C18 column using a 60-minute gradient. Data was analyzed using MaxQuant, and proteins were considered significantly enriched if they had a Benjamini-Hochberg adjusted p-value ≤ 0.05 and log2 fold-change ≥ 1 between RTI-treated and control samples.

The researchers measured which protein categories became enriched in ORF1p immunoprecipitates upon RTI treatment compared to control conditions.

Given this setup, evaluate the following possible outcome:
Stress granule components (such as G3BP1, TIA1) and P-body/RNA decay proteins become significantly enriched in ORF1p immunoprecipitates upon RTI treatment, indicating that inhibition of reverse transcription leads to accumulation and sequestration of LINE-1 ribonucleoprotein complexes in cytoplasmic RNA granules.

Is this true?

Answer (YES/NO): NO